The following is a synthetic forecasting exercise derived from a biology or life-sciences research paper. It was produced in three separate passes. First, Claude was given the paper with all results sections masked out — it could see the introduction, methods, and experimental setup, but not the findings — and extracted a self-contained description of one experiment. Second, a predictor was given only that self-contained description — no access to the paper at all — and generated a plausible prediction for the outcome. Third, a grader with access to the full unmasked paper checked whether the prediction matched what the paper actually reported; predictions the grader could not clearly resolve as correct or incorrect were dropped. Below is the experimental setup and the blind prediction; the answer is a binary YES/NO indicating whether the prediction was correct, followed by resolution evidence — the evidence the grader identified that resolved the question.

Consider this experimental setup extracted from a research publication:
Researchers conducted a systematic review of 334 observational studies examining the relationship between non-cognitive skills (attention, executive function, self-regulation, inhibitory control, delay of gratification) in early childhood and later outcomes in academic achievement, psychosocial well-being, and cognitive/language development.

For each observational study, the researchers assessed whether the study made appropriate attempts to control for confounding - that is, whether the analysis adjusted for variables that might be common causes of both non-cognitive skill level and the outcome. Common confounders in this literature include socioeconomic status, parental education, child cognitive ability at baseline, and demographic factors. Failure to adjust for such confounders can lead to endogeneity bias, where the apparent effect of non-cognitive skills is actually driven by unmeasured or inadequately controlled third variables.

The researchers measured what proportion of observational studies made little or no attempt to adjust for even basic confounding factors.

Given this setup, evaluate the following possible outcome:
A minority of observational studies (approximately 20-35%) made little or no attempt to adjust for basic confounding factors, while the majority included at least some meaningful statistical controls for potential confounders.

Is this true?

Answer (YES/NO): NO